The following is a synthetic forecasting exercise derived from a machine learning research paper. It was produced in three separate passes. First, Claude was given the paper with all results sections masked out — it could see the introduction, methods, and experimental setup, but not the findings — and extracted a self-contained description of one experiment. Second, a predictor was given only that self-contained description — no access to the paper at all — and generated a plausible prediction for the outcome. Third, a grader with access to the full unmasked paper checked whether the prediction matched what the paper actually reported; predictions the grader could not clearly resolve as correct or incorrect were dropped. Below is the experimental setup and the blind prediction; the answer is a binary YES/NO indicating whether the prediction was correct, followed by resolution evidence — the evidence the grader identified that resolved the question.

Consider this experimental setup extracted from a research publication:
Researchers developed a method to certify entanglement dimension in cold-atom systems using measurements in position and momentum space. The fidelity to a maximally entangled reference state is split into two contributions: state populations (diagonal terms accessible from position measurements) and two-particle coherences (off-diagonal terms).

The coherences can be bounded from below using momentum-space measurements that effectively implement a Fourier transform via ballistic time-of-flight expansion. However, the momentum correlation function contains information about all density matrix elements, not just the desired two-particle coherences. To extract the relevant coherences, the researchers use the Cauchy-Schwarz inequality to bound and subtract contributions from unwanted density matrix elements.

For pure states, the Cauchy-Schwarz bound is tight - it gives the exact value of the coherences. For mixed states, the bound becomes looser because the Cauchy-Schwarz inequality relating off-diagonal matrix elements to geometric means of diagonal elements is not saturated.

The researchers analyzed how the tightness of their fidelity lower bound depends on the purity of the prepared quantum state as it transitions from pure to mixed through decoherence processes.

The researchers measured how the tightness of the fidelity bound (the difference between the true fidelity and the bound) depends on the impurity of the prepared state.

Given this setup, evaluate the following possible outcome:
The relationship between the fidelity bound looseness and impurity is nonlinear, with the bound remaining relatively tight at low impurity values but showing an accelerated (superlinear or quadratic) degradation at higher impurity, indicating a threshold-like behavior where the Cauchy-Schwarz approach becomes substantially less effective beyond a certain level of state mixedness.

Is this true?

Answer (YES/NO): NO